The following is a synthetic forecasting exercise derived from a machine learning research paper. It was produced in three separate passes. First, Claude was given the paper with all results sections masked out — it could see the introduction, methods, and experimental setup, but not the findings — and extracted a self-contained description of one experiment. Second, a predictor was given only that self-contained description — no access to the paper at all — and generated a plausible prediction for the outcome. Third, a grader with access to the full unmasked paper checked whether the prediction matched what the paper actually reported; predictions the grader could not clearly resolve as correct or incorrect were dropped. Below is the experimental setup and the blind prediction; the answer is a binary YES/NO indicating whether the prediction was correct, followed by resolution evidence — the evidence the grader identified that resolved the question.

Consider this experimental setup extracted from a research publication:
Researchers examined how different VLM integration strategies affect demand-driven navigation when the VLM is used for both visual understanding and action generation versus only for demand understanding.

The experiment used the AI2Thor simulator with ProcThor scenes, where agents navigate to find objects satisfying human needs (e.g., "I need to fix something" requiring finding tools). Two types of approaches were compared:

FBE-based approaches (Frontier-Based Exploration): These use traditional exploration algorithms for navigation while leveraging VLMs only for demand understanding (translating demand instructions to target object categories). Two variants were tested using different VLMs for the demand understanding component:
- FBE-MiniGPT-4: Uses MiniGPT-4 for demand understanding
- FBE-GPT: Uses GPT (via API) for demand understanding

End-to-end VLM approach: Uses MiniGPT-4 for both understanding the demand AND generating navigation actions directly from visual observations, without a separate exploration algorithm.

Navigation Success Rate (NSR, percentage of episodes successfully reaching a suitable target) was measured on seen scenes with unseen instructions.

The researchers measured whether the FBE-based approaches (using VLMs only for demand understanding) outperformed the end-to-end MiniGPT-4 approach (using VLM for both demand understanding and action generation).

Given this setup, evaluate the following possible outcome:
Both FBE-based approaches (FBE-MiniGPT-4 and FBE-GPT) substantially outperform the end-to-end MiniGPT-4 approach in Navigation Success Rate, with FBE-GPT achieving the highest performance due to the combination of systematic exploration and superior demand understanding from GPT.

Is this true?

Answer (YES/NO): NO